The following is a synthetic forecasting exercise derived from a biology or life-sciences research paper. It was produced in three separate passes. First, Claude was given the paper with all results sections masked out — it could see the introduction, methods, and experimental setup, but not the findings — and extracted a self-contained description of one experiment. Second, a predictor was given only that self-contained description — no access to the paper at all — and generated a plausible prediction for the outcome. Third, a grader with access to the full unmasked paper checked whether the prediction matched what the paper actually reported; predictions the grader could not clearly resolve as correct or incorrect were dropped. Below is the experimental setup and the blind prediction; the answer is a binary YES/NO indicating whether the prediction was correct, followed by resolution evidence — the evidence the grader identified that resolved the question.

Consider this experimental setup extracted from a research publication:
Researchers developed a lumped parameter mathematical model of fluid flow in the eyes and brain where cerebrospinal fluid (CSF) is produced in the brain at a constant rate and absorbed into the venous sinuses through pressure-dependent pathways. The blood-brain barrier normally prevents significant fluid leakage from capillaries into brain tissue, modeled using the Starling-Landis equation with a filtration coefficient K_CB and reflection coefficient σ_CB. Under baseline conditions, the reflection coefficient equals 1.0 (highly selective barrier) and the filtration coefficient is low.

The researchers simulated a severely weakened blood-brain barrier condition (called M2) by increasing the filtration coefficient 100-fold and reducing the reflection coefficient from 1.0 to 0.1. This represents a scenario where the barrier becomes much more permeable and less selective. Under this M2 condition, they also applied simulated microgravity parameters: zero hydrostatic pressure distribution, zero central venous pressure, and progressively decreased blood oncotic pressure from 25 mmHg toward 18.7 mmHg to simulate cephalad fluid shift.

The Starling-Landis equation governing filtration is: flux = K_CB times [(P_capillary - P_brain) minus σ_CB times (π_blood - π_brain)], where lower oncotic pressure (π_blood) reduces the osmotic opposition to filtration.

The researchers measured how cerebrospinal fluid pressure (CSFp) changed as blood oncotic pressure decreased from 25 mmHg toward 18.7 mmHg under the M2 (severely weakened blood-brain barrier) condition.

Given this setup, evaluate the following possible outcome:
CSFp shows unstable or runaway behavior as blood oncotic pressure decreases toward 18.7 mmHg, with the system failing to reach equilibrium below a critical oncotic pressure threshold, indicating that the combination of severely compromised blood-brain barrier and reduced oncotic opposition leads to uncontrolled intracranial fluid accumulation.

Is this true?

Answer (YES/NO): NO